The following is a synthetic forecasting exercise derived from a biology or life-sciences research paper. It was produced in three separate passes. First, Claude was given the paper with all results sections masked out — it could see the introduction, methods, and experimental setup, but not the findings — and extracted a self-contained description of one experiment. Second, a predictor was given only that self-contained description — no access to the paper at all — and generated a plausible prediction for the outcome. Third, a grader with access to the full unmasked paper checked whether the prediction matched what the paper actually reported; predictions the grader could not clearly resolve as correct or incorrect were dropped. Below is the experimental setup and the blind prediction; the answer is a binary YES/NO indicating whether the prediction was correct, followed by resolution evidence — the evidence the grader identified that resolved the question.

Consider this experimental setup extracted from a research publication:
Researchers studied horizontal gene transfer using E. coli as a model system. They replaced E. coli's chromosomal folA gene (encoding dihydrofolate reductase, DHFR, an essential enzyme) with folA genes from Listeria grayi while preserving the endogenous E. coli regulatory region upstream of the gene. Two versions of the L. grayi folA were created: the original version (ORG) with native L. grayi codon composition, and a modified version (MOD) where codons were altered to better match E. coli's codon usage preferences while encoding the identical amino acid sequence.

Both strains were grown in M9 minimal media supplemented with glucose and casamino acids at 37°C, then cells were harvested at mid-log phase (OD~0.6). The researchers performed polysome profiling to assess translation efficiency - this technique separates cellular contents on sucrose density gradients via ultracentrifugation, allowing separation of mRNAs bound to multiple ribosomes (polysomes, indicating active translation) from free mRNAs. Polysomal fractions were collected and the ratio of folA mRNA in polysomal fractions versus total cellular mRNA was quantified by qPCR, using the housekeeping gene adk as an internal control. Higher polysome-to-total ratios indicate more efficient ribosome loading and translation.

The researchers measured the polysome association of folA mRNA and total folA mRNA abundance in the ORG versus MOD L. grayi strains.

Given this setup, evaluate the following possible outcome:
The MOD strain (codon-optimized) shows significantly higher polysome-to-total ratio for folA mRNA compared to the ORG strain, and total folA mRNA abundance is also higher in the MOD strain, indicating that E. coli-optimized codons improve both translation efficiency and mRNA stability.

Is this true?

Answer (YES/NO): NO